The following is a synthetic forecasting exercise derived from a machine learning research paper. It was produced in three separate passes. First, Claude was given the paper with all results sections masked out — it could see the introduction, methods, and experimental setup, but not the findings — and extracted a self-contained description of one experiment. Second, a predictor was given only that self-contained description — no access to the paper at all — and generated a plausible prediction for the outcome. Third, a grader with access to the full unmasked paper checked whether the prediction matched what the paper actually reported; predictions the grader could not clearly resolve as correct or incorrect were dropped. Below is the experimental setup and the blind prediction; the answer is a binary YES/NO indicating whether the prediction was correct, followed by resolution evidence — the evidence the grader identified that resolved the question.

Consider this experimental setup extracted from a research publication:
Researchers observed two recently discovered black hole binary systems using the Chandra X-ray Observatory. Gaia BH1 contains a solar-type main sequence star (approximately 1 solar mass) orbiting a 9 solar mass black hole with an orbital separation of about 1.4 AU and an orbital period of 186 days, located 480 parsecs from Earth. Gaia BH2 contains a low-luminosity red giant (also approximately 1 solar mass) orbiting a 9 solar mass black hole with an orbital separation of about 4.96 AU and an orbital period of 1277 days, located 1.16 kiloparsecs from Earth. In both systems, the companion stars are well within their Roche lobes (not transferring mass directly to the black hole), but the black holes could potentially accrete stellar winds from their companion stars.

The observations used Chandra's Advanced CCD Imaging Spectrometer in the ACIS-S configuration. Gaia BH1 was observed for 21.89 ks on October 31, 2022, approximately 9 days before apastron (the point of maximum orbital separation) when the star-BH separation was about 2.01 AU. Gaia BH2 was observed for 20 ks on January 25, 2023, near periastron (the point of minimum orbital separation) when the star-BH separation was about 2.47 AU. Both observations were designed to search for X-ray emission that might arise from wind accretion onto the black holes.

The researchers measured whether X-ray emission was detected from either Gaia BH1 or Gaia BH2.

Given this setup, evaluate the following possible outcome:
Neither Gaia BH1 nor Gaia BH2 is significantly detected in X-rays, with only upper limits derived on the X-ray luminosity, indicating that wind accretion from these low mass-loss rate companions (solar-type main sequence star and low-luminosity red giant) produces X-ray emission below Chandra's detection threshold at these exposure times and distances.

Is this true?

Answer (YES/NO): YES